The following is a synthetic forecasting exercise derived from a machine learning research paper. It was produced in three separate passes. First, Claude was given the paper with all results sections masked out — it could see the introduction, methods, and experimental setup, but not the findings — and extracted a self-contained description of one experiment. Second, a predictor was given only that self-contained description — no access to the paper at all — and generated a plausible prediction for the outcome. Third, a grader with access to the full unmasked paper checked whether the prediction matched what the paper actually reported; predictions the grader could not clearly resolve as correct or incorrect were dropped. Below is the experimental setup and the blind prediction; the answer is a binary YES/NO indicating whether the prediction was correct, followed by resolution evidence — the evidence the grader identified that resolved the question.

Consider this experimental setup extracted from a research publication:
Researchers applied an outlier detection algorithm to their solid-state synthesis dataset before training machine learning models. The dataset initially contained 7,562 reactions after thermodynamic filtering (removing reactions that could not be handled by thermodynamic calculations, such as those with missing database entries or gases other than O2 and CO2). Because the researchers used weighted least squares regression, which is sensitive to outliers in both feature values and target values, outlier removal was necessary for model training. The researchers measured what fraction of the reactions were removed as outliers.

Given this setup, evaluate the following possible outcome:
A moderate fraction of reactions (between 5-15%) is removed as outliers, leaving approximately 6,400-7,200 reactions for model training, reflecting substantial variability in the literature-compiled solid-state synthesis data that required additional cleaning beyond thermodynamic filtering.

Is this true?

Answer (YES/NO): NO